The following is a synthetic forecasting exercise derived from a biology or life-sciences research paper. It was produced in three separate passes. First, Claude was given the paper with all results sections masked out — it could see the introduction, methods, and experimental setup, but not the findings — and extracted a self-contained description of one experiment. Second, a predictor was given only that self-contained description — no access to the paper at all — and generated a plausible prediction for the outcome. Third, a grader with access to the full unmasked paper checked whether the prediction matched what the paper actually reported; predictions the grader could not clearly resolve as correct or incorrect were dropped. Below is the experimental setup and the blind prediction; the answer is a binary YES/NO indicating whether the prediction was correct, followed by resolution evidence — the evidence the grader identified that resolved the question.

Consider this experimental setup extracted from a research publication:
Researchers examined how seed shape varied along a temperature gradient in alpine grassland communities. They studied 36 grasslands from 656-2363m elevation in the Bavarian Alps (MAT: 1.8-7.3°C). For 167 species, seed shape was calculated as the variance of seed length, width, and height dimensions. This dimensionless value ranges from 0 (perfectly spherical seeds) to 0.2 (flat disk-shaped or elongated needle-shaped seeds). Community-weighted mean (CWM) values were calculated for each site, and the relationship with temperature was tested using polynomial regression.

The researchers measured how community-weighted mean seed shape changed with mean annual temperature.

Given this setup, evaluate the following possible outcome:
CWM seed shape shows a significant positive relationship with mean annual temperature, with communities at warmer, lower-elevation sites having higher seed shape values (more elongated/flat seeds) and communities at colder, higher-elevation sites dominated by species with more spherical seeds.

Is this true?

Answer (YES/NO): NO